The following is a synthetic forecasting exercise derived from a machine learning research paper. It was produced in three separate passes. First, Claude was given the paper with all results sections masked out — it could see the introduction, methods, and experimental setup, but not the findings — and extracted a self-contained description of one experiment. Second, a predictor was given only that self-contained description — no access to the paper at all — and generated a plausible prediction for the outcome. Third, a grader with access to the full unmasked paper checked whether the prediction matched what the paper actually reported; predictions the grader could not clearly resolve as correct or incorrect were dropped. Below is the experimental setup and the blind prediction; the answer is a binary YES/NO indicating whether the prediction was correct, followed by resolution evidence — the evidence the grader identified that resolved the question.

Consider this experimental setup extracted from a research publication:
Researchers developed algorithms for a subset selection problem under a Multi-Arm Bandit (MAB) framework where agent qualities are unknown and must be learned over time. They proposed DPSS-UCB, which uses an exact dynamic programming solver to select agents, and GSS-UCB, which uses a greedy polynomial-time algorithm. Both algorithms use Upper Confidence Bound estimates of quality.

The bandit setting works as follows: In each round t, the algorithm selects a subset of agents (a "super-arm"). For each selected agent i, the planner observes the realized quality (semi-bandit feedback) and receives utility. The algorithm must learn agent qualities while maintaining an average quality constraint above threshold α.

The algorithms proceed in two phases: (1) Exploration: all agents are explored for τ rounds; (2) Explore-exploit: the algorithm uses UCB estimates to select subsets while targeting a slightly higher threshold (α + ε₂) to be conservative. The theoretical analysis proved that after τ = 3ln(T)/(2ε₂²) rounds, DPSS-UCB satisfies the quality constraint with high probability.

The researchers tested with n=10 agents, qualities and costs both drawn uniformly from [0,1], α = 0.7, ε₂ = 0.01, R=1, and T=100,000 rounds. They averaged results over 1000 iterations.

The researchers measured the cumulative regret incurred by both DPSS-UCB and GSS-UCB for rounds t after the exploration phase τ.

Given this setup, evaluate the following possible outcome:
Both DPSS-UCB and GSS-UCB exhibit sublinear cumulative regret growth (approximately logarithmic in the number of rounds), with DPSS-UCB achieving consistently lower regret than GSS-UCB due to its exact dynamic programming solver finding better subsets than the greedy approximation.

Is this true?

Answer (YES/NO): NO